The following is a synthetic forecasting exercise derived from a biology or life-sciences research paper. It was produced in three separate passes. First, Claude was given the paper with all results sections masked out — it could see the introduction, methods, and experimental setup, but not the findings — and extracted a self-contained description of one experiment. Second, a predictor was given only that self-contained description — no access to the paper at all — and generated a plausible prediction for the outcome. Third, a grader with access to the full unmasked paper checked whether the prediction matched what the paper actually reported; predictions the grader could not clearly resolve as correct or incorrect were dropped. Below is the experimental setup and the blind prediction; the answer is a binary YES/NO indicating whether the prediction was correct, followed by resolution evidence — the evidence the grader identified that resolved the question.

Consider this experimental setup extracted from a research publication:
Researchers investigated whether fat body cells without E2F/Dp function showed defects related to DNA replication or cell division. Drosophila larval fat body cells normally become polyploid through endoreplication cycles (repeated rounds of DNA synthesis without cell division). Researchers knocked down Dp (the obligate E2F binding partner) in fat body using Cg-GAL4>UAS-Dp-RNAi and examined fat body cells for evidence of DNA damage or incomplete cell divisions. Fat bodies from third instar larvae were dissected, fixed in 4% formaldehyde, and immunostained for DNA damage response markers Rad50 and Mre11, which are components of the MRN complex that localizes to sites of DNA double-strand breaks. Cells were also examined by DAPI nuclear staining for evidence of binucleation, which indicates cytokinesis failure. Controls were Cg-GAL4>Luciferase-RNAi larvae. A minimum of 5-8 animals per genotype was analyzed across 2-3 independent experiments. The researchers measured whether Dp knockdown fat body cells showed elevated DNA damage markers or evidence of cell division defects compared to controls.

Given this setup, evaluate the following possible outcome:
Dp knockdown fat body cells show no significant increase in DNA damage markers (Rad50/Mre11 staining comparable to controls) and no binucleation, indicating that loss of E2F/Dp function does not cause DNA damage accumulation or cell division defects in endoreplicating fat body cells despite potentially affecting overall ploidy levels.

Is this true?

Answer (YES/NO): NO